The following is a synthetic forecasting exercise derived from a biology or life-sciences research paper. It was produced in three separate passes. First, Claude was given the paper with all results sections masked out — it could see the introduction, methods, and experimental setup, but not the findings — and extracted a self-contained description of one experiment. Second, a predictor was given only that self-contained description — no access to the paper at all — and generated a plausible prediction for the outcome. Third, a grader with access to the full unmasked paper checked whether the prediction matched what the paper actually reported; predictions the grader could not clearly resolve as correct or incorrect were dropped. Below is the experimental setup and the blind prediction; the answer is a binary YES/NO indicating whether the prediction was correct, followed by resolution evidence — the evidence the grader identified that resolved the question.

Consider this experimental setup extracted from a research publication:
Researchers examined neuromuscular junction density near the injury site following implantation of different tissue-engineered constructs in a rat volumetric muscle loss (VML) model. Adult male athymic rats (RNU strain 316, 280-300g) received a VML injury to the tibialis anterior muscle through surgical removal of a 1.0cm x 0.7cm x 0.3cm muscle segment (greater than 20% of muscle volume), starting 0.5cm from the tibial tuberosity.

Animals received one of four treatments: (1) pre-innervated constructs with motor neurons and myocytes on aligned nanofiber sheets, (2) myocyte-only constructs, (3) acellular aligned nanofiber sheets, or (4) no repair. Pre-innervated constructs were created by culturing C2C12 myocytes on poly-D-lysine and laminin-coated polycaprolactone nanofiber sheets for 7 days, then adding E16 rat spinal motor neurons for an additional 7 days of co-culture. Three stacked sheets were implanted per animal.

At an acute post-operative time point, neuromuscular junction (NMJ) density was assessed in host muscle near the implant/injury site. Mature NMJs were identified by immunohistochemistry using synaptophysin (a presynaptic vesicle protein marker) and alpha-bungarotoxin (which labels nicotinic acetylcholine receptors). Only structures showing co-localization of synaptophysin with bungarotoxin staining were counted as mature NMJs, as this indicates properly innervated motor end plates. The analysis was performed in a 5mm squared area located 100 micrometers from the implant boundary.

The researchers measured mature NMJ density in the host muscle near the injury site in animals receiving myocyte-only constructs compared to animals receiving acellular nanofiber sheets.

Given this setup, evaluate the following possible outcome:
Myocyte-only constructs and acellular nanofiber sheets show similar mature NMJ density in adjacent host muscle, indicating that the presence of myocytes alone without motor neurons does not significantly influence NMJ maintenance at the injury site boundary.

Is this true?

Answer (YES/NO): NO